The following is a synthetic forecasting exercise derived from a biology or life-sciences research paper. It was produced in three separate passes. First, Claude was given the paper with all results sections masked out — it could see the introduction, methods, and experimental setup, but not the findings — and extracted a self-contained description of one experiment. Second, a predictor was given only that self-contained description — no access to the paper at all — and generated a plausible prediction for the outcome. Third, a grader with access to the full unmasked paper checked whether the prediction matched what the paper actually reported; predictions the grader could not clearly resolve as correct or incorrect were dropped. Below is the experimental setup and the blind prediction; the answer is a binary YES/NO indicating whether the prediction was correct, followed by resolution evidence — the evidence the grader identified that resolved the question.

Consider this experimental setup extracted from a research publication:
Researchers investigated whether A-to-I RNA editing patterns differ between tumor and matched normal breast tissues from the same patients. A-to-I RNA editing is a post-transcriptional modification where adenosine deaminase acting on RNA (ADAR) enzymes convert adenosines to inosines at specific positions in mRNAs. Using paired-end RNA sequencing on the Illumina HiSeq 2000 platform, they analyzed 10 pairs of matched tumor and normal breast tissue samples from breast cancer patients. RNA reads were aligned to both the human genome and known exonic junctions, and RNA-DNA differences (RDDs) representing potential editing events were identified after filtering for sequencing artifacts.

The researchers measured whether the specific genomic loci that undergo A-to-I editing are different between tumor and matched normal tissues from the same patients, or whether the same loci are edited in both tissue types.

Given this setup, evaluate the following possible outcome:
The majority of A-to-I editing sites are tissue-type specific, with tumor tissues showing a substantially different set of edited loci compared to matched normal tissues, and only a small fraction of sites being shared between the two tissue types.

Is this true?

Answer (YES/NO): NO